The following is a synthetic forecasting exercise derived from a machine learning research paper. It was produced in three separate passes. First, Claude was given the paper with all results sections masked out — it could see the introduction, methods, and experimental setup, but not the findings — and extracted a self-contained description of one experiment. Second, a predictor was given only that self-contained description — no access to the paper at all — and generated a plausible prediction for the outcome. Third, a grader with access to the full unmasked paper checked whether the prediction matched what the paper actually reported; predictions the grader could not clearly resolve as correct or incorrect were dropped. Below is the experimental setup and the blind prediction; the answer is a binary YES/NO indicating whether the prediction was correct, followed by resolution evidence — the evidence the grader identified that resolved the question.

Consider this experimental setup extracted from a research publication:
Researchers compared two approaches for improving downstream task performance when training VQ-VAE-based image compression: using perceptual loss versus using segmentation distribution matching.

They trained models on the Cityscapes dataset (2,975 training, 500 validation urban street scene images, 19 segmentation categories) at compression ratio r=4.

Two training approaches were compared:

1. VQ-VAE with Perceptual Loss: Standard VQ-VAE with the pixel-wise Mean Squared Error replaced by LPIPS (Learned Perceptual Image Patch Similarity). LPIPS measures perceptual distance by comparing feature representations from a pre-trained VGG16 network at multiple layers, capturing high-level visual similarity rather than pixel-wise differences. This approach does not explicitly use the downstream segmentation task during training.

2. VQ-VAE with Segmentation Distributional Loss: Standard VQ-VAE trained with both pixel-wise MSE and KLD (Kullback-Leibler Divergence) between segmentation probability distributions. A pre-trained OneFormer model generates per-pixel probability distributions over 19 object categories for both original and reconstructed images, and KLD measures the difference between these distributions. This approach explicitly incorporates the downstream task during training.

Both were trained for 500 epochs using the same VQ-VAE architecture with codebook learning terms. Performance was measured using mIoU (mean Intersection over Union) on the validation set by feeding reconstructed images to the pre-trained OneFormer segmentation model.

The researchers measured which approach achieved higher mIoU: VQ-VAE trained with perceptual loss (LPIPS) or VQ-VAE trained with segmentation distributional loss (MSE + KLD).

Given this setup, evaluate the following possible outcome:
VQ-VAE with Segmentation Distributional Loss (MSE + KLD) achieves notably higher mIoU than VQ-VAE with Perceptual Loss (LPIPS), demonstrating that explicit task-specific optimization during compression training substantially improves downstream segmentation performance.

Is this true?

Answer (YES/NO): NO